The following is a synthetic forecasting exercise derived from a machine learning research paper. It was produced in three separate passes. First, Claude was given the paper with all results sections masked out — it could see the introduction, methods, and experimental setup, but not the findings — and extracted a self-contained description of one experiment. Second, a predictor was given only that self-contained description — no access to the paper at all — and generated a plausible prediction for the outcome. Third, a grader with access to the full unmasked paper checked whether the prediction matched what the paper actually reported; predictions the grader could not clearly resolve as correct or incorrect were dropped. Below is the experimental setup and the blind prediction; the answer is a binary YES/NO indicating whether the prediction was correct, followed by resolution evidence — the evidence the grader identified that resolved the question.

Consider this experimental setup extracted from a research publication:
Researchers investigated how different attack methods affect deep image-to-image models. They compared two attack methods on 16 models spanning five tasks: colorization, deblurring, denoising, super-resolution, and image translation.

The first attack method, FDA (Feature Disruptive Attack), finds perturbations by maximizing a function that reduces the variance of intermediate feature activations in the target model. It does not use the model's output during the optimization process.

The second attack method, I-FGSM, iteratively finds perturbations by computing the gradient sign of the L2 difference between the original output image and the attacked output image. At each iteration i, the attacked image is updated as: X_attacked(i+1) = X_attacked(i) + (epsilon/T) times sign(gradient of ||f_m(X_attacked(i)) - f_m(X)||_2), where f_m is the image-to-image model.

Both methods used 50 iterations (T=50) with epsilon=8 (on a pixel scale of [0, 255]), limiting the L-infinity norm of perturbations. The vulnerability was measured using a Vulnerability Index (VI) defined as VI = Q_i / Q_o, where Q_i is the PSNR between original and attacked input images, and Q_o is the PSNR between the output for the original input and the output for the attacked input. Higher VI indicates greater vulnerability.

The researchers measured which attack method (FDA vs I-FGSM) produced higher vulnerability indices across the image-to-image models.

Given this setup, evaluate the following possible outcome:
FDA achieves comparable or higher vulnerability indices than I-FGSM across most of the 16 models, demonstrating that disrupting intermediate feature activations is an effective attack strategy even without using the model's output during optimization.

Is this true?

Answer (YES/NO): NO